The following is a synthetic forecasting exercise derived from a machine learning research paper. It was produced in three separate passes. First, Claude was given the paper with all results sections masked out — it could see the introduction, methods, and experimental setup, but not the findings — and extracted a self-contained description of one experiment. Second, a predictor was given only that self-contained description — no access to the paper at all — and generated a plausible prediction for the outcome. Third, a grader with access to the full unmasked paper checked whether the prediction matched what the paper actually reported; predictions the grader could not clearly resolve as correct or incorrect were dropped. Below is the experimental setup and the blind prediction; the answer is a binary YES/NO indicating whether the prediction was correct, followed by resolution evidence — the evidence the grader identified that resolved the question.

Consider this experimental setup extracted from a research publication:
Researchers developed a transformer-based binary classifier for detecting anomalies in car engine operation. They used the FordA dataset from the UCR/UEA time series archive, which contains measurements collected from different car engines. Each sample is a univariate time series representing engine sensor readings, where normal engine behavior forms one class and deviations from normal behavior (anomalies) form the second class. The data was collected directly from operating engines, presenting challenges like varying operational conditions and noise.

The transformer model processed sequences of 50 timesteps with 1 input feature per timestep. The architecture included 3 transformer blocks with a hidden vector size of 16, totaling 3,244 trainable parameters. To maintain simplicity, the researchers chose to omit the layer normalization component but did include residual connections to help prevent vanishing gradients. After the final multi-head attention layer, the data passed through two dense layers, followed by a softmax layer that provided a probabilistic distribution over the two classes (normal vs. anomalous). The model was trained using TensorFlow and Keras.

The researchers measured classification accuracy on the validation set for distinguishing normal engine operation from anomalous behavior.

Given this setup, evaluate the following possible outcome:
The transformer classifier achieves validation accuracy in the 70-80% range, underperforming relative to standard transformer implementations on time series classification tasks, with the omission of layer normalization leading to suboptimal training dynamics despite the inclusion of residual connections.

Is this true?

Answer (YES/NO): NO